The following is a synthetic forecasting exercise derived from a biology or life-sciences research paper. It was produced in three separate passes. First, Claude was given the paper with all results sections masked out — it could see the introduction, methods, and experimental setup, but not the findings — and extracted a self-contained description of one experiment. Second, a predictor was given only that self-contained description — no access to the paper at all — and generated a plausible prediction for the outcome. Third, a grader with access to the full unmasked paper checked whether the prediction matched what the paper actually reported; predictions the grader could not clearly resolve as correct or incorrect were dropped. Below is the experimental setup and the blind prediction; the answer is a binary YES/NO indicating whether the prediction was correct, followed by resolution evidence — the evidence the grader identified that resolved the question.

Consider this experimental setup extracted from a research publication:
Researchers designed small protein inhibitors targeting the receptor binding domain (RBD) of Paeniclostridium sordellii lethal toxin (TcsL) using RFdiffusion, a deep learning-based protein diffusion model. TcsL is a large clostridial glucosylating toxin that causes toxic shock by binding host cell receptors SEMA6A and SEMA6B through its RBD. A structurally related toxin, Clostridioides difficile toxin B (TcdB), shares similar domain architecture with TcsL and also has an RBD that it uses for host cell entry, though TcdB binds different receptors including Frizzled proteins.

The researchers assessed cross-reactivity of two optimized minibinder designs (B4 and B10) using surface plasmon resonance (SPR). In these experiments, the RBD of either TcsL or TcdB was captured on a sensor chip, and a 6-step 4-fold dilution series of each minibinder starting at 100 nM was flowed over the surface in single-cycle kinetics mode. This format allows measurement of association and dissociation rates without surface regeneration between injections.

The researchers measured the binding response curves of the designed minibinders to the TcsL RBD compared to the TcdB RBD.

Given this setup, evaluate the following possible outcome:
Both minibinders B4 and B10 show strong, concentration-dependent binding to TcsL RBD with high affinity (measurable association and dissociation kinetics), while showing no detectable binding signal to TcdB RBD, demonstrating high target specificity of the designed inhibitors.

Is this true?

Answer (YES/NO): YES